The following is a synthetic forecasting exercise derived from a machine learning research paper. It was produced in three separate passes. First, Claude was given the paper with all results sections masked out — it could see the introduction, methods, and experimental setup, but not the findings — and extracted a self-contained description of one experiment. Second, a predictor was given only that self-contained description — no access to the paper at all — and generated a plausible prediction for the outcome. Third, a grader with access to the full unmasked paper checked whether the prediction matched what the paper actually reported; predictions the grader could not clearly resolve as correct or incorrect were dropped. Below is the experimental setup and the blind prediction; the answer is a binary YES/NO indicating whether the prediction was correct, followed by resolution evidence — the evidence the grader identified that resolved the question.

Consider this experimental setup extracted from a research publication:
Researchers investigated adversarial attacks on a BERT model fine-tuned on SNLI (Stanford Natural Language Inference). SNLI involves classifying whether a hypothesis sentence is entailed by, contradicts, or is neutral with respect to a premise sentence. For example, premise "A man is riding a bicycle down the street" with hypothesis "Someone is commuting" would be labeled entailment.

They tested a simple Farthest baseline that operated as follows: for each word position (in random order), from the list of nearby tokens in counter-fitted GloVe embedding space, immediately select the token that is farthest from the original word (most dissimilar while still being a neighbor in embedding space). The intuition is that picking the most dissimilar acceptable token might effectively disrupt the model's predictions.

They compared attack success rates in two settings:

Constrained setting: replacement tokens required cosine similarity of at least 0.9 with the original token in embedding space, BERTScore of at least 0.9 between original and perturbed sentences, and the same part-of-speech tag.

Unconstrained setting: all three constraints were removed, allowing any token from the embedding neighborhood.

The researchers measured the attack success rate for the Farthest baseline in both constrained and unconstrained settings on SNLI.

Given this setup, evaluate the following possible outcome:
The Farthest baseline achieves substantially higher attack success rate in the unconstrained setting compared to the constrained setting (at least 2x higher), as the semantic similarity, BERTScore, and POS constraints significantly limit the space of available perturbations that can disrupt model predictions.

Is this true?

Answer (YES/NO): YES